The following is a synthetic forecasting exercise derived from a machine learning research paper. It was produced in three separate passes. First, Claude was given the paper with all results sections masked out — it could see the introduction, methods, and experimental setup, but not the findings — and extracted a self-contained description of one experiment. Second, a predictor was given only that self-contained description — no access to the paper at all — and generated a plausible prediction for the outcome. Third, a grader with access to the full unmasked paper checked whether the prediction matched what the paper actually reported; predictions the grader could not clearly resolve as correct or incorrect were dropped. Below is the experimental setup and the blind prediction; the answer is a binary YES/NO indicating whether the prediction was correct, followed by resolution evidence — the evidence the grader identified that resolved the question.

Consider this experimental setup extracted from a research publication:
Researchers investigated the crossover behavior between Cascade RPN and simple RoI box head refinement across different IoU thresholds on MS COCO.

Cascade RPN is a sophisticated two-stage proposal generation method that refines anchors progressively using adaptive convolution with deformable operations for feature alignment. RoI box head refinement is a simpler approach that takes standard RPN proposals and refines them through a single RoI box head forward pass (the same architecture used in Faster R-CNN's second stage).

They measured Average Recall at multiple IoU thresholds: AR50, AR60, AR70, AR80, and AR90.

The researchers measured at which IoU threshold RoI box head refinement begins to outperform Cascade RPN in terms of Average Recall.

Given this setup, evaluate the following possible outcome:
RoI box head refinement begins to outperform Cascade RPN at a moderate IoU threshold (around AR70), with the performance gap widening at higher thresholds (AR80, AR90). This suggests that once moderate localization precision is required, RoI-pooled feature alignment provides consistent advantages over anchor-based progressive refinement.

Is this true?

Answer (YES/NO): NO